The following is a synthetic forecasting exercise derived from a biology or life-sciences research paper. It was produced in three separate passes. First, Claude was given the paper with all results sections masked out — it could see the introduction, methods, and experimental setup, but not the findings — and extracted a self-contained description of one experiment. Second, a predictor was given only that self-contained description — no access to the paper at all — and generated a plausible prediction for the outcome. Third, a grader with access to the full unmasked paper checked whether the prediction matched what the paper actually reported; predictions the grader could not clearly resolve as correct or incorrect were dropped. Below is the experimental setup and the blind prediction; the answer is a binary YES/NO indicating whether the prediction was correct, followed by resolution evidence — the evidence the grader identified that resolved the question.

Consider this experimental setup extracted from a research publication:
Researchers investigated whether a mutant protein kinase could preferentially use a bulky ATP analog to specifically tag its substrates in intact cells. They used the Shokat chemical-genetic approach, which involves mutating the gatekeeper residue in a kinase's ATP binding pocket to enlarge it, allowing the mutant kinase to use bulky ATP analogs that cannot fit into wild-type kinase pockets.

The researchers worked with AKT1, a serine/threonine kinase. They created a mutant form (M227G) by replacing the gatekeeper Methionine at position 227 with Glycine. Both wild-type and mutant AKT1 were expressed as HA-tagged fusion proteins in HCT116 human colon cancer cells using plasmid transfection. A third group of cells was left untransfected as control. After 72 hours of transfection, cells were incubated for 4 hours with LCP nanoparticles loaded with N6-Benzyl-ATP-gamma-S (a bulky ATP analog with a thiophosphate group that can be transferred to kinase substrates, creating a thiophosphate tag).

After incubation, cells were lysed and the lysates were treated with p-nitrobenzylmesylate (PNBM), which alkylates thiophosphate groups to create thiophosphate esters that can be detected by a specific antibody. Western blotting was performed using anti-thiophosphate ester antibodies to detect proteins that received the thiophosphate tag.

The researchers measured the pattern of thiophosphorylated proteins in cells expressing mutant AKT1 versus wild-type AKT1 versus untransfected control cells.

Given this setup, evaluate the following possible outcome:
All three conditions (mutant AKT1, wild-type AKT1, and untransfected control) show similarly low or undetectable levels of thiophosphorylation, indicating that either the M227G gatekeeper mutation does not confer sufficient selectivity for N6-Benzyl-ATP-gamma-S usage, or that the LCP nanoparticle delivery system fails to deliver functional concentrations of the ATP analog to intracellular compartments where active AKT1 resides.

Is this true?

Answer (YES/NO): NO